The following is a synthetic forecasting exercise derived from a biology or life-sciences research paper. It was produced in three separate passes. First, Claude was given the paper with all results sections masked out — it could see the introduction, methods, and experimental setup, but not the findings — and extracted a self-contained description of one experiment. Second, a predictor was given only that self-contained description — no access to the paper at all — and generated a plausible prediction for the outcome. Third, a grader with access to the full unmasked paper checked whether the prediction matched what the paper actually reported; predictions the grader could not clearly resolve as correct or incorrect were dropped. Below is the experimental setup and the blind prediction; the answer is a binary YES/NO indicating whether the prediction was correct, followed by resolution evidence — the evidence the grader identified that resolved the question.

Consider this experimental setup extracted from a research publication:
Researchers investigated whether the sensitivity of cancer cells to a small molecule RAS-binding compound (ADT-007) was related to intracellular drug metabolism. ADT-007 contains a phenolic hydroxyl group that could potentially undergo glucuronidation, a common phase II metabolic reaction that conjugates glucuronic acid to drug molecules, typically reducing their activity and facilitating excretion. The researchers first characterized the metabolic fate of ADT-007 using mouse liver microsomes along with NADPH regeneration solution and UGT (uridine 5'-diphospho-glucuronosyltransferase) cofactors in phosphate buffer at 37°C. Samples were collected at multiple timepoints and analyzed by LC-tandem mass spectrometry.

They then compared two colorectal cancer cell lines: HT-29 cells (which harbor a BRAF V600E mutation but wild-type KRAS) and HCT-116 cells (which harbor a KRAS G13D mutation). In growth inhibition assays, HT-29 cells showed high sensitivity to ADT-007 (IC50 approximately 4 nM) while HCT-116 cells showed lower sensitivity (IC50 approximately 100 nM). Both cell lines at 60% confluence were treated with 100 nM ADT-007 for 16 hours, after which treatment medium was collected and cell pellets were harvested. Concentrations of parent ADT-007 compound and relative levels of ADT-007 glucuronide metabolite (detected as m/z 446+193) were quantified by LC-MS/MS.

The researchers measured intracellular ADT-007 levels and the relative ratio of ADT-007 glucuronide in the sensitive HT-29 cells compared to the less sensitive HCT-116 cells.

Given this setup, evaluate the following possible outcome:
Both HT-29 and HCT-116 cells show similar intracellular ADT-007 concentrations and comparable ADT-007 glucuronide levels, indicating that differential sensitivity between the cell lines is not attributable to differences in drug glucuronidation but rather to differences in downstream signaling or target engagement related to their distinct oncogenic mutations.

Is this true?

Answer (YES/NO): NO